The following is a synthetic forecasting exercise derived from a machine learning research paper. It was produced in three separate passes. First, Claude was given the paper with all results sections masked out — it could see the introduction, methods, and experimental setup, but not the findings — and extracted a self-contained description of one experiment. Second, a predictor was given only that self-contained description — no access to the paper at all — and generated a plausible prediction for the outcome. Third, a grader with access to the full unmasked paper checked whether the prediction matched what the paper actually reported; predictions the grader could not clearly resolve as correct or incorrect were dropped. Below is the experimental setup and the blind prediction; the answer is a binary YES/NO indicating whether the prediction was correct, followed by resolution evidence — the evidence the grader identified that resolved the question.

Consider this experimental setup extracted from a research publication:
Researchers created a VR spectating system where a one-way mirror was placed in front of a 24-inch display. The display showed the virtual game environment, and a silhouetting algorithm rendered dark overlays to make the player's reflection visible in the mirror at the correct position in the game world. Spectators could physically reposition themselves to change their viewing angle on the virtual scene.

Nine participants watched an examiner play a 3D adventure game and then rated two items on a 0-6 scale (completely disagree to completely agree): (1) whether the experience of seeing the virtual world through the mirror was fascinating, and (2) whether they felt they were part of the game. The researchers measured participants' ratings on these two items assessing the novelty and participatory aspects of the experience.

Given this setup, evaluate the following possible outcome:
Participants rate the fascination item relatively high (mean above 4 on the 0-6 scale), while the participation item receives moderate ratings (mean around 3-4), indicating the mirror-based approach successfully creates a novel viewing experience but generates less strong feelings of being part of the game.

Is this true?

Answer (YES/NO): NO